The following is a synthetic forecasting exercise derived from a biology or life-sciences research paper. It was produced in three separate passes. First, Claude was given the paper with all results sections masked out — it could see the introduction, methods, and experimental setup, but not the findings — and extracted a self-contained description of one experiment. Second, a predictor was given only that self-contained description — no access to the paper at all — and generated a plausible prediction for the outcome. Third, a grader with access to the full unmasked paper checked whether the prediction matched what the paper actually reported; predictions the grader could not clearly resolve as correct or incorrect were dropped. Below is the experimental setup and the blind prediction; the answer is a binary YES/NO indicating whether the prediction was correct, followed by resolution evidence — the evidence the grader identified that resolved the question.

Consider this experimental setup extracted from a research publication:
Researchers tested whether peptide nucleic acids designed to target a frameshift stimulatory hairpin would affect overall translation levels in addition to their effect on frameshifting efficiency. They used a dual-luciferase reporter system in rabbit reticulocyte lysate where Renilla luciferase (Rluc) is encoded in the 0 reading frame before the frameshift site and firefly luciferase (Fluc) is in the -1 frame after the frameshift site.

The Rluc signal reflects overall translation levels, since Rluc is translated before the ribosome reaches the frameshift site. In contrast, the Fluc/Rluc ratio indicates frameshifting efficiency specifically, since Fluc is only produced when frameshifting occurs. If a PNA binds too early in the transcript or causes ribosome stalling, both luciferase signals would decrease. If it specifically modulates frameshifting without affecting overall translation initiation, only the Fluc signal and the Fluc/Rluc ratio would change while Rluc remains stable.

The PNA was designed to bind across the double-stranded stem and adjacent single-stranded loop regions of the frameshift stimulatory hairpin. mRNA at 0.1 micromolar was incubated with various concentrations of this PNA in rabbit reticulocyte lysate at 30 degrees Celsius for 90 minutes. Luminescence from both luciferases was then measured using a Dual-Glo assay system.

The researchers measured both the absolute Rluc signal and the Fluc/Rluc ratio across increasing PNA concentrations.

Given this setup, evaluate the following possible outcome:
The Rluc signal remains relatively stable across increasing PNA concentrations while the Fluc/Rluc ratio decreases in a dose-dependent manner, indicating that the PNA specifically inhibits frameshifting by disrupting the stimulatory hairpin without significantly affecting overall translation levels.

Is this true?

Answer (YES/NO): NO